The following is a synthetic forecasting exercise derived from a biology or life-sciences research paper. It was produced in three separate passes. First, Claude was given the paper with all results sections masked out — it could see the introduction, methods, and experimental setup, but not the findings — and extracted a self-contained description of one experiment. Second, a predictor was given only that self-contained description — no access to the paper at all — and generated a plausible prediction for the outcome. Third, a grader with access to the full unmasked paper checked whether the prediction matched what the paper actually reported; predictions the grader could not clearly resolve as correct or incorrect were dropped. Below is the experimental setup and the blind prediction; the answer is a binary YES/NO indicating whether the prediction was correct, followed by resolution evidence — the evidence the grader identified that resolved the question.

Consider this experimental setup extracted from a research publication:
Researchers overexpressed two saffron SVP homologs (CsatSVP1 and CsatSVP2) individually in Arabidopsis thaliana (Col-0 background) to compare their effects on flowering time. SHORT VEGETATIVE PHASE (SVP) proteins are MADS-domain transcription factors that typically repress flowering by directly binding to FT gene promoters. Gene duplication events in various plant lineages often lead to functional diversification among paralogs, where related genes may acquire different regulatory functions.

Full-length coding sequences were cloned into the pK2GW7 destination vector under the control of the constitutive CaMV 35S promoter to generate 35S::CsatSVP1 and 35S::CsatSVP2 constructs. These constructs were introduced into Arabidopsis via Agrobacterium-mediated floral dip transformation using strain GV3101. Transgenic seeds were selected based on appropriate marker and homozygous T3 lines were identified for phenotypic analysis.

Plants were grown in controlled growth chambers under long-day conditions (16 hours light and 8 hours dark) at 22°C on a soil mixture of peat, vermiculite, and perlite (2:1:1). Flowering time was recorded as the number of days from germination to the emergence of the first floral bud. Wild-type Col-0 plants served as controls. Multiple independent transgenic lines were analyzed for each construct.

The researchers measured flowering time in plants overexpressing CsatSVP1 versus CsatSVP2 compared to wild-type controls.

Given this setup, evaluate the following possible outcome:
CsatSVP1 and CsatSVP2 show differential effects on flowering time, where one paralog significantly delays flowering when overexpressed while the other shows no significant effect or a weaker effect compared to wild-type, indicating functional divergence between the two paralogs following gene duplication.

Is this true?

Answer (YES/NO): YES